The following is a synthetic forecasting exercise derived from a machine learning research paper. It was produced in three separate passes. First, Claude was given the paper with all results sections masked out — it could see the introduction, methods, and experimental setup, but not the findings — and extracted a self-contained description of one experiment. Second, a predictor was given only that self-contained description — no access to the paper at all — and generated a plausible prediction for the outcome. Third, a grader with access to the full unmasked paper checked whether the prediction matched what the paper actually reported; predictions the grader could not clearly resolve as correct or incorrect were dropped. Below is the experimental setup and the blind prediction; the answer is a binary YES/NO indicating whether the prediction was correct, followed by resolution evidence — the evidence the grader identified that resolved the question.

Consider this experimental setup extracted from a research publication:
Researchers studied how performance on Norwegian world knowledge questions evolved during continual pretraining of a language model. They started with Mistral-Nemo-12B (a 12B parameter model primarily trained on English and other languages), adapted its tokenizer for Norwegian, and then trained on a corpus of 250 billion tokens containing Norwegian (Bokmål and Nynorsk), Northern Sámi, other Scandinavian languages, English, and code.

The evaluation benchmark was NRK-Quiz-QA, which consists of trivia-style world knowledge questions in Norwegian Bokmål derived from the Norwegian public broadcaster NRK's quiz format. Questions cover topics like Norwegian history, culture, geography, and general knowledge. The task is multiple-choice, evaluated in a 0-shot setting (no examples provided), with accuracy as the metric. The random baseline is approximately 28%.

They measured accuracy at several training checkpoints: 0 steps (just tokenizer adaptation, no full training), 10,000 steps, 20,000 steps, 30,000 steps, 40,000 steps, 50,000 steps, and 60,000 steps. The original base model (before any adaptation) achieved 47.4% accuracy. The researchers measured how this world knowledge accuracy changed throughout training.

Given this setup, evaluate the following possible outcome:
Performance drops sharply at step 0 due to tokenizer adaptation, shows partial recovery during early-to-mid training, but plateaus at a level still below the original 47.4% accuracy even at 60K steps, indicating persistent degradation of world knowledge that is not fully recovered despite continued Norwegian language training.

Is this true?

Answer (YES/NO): NO